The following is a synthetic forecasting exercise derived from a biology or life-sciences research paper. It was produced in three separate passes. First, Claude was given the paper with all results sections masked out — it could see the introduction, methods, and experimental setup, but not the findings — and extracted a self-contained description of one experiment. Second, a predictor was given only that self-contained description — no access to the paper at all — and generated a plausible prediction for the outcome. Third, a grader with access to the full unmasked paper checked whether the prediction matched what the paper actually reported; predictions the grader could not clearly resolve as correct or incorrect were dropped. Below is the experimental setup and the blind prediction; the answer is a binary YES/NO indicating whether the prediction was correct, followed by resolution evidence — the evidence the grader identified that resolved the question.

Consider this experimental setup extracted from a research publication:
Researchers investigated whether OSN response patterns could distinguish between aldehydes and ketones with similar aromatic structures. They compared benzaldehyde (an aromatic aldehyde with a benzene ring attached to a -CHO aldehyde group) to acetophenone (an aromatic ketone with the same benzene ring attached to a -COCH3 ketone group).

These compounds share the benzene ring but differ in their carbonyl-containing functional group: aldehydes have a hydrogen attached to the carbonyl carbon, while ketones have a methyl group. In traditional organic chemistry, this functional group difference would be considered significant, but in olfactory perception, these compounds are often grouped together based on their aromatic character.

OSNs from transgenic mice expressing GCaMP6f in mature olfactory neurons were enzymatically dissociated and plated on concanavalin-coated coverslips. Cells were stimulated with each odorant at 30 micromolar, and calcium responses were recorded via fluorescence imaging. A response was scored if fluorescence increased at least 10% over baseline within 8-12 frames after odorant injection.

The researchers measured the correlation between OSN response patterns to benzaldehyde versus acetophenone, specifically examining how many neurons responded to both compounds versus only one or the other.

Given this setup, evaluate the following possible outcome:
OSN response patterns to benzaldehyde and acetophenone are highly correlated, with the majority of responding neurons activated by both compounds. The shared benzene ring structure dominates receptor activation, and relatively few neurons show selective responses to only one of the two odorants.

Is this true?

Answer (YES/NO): NO